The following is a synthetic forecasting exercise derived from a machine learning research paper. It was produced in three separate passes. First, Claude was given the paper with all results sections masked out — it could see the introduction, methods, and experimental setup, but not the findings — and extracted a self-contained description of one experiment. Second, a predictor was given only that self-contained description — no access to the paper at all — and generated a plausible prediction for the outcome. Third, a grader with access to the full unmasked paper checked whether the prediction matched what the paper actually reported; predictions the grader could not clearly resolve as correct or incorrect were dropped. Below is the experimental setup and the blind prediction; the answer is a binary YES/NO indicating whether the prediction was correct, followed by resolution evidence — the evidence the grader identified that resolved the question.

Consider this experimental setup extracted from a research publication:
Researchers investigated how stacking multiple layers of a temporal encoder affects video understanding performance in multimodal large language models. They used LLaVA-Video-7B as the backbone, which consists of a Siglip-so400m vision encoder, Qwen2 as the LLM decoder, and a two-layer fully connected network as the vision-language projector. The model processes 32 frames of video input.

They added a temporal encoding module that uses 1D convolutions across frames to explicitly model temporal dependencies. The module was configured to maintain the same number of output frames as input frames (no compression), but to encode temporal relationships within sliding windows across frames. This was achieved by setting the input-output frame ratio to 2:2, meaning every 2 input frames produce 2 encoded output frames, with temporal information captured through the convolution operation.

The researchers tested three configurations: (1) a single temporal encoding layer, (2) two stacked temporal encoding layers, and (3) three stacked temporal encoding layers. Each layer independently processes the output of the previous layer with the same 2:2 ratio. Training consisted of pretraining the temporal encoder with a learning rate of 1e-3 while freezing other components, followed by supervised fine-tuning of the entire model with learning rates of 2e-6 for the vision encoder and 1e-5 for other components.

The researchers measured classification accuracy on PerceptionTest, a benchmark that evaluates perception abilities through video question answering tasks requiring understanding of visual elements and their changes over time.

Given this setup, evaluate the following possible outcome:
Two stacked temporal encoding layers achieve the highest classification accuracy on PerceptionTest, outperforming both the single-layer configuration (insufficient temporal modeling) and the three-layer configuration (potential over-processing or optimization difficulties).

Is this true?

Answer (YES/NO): YES